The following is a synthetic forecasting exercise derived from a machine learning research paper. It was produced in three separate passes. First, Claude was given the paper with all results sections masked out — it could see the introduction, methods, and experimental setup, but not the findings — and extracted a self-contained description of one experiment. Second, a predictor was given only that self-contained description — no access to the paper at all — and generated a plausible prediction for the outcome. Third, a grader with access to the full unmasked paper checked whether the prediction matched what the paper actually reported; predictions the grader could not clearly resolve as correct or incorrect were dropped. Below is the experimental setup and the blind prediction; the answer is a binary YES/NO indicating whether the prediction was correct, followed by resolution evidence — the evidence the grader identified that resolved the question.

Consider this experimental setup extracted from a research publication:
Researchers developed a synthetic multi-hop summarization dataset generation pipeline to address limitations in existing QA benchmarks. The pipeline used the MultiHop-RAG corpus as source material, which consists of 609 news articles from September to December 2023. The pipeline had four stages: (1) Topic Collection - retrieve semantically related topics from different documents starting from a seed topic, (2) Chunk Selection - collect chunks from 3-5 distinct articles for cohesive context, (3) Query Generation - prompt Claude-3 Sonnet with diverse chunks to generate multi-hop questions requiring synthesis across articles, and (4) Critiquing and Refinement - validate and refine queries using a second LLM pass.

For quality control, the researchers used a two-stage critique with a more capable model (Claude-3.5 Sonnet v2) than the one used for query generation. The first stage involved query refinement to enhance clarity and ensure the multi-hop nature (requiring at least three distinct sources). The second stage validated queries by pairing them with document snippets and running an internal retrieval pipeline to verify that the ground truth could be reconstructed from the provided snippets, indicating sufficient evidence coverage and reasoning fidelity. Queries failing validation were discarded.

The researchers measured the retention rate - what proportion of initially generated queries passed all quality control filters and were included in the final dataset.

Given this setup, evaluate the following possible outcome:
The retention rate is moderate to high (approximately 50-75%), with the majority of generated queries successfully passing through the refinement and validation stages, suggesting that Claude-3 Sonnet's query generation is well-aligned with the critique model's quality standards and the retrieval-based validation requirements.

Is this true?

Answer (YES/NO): YES